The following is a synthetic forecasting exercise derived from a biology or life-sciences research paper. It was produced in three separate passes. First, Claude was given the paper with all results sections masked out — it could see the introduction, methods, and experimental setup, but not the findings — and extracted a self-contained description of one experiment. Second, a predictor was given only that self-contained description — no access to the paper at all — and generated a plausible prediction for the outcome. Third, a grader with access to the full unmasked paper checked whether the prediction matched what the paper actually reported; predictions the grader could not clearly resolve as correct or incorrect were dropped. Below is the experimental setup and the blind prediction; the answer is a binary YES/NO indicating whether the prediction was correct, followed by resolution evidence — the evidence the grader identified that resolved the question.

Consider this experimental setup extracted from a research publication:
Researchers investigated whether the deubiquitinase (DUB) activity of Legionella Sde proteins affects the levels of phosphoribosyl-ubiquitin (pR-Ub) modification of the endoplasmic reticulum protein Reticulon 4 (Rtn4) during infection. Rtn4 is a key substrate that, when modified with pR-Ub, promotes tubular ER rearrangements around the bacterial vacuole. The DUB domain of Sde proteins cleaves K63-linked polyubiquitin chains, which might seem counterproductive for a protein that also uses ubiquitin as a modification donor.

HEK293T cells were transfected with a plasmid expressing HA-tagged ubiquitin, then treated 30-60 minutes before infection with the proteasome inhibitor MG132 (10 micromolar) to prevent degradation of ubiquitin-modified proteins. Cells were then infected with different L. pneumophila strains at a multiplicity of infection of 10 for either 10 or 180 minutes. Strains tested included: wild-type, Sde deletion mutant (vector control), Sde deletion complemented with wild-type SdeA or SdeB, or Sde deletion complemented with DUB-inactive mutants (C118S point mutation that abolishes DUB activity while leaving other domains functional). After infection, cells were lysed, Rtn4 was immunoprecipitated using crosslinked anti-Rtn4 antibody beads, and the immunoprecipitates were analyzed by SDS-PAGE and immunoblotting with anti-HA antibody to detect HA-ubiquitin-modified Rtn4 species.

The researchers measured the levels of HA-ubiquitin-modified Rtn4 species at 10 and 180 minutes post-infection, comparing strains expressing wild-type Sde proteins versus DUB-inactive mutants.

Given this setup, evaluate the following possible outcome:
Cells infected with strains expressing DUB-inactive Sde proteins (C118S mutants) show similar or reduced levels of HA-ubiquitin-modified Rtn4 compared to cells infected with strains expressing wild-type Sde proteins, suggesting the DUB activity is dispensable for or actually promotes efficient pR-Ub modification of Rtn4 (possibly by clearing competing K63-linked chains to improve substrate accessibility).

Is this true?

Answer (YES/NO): YES